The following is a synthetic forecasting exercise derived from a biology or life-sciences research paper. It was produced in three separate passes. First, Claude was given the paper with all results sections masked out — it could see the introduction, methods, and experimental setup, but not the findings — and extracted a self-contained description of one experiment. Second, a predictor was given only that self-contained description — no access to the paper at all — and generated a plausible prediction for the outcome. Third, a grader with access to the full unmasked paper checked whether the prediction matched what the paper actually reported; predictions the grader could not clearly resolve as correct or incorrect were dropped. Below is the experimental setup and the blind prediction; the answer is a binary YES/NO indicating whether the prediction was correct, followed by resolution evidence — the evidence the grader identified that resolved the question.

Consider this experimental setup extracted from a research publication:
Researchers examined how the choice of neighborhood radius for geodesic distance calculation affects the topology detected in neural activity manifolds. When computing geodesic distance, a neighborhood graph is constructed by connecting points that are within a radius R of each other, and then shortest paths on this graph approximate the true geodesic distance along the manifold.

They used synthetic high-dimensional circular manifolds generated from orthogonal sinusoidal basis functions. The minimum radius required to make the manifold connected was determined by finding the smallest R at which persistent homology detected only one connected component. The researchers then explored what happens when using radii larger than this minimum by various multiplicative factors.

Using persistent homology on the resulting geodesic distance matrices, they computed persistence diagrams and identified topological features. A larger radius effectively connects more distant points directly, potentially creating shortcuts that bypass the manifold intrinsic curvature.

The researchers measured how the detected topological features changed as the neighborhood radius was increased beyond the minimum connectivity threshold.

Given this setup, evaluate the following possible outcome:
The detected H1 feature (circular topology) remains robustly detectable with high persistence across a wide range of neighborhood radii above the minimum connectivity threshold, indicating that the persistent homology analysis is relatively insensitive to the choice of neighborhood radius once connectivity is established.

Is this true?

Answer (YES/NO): NO